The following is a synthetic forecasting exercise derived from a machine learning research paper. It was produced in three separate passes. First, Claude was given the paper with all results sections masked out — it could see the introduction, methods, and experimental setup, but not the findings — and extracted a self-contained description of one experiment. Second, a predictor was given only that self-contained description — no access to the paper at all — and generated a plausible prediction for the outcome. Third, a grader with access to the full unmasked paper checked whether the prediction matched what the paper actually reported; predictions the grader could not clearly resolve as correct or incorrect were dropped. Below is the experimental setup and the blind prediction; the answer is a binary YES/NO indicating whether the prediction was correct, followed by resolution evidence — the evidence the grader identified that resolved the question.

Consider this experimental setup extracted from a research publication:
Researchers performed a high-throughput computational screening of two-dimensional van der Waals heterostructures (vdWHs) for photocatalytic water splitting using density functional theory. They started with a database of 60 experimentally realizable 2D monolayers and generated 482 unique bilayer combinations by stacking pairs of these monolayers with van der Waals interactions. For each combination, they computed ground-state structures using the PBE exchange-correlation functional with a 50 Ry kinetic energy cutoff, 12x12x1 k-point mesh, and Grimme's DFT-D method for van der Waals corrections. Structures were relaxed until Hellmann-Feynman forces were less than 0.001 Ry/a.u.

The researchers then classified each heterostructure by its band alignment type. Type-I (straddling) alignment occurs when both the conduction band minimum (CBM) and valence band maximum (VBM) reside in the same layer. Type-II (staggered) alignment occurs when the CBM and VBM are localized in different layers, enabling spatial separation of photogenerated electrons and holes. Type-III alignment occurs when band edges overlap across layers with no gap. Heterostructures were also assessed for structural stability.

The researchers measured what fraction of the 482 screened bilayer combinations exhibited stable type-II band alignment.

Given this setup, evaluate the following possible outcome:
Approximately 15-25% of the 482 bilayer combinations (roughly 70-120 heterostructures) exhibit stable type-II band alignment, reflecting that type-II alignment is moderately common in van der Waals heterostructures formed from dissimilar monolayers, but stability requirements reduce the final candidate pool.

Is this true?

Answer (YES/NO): NO